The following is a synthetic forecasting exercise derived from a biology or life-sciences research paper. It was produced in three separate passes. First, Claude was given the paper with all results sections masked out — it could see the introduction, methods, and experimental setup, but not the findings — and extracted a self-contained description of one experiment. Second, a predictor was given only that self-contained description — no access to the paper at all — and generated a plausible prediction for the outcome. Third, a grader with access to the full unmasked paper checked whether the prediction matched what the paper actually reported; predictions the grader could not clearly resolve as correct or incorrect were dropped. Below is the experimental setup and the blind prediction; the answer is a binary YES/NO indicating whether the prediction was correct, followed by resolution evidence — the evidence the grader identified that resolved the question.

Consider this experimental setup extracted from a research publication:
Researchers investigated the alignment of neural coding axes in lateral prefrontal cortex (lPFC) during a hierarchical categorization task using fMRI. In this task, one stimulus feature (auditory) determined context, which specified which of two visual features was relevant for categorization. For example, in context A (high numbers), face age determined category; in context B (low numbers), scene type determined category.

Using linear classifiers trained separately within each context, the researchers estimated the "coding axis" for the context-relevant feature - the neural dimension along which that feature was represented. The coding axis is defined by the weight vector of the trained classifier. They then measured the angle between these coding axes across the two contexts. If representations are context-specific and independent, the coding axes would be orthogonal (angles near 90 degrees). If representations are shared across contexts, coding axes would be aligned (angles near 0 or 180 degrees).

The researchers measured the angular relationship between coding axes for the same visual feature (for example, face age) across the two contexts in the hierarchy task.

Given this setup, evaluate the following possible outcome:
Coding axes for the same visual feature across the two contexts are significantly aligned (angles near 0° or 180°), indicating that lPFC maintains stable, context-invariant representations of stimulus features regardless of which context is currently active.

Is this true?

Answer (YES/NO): NO